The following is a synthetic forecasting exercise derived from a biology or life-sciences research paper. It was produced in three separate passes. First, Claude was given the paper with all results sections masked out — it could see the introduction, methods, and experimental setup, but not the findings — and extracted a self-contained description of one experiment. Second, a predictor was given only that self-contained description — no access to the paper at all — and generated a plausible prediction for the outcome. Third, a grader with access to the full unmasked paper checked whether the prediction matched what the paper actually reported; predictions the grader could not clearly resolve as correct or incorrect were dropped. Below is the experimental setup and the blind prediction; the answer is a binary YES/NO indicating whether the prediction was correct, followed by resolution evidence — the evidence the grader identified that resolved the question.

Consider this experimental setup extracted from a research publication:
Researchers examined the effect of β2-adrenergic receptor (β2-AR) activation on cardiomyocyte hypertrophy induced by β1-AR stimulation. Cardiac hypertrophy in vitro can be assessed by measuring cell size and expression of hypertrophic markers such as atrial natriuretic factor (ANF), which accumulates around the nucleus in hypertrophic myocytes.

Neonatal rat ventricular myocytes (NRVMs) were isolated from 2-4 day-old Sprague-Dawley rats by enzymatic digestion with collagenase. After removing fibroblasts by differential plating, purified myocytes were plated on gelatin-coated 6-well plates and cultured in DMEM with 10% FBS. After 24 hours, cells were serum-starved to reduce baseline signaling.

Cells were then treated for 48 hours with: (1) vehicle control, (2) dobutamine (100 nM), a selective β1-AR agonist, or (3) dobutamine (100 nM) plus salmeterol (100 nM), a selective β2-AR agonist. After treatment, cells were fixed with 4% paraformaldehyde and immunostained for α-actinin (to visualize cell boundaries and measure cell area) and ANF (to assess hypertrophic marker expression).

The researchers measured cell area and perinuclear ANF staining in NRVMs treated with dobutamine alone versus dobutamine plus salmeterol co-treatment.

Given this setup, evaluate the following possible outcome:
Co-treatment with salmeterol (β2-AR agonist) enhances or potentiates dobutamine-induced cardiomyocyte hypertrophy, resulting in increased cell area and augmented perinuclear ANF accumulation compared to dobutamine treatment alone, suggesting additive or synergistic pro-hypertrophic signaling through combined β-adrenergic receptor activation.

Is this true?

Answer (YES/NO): NO